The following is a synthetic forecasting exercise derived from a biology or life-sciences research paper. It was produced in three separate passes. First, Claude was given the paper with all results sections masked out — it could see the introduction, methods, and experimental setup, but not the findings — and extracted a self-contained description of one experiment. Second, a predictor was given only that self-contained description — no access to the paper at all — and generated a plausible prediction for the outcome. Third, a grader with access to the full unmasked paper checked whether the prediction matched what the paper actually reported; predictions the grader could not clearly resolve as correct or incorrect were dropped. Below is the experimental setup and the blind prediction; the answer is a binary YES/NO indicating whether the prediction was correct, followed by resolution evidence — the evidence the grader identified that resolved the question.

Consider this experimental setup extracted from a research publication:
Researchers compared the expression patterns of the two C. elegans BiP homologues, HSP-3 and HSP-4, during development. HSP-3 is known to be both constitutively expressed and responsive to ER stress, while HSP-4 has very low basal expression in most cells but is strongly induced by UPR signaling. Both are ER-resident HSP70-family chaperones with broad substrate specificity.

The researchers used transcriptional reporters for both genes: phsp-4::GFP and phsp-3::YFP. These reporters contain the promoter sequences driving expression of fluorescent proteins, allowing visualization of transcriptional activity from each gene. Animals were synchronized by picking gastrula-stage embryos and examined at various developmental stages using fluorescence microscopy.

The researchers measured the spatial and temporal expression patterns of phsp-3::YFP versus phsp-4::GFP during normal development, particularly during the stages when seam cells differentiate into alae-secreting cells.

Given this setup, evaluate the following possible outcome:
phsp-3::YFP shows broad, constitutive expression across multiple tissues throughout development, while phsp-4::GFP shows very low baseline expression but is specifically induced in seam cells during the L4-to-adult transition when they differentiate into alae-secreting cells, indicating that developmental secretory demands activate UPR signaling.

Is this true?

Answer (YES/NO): NO